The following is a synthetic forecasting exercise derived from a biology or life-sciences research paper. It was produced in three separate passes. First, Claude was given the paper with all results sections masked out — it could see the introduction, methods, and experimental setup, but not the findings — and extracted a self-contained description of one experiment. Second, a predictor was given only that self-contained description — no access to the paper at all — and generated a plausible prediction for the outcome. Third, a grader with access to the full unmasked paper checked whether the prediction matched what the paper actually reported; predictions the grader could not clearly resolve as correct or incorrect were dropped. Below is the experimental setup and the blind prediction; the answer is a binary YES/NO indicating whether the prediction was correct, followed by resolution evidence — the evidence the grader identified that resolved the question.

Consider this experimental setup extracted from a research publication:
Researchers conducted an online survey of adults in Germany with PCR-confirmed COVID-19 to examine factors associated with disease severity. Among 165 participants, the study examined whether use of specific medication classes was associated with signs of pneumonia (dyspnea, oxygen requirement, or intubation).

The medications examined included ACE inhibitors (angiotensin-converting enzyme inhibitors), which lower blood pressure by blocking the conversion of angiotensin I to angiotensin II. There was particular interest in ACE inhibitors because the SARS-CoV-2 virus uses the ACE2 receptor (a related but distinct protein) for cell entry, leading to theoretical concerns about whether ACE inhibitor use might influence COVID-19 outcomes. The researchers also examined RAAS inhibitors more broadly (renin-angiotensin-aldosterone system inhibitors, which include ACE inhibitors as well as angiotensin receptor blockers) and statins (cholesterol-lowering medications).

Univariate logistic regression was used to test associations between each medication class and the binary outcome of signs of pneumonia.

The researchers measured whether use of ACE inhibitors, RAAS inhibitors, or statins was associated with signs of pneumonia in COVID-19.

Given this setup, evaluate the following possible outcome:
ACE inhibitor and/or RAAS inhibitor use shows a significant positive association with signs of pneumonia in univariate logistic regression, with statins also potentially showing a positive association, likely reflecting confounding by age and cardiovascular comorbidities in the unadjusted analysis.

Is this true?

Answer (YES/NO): NO